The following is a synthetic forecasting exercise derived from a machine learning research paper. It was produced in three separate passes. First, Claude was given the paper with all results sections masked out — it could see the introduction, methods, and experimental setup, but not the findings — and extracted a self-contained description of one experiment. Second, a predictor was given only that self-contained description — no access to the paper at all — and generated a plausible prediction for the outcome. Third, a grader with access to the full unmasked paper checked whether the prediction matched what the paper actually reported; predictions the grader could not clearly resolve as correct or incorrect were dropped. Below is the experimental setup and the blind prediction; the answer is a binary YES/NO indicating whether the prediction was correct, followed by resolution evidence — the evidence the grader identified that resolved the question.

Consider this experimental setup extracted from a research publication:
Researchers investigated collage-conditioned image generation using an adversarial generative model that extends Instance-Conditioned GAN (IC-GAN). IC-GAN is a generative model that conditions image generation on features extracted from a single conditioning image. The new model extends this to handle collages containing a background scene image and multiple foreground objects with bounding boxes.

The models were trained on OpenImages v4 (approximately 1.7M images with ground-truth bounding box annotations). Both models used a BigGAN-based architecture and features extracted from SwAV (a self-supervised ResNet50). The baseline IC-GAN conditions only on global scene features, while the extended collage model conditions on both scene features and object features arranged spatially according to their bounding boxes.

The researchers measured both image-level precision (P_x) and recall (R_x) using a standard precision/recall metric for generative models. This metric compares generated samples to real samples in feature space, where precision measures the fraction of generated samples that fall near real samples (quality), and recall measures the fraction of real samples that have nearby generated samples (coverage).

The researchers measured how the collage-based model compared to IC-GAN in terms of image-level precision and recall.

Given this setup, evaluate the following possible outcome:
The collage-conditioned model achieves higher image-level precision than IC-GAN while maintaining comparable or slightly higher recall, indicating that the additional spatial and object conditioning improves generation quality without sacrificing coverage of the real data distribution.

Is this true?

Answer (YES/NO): NO